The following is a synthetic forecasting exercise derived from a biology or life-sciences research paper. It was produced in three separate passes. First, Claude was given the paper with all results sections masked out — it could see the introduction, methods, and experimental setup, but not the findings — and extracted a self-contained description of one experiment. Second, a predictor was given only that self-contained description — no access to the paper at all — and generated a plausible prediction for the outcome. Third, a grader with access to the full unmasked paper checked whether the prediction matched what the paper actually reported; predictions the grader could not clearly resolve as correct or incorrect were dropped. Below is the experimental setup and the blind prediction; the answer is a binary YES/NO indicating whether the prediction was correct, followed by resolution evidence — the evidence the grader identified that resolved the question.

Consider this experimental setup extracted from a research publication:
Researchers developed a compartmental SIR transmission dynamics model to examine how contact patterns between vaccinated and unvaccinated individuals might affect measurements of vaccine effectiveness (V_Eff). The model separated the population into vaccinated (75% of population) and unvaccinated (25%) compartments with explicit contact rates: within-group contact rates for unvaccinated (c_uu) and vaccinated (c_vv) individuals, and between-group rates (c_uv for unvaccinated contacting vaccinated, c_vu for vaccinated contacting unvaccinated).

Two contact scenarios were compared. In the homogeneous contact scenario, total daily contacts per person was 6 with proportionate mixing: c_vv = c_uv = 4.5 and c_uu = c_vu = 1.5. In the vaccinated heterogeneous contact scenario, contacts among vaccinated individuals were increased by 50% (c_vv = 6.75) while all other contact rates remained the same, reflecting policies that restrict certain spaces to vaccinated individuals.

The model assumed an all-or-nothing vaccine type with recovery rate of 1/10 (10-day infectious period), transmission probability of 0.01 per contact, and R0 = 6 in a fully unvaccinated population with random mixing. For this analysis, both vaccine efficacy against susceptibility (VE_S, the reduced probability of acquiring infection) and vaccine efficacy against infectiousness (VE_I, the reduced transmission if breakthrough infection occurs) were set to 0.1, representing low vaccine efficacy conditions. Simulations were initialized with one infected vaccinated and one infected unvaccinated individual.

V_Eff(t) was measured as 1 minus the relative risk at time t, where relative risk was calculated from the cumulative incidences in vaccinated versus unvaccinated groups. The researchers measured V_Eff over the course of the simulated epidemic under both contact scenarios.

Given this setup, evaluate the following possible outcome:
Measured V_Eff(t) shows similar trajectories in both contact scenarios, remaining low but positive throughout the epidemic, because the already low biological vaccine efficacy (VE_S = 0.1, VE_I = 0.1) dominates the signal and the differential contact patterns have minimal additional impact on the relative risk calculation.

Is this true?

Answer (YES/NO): NO